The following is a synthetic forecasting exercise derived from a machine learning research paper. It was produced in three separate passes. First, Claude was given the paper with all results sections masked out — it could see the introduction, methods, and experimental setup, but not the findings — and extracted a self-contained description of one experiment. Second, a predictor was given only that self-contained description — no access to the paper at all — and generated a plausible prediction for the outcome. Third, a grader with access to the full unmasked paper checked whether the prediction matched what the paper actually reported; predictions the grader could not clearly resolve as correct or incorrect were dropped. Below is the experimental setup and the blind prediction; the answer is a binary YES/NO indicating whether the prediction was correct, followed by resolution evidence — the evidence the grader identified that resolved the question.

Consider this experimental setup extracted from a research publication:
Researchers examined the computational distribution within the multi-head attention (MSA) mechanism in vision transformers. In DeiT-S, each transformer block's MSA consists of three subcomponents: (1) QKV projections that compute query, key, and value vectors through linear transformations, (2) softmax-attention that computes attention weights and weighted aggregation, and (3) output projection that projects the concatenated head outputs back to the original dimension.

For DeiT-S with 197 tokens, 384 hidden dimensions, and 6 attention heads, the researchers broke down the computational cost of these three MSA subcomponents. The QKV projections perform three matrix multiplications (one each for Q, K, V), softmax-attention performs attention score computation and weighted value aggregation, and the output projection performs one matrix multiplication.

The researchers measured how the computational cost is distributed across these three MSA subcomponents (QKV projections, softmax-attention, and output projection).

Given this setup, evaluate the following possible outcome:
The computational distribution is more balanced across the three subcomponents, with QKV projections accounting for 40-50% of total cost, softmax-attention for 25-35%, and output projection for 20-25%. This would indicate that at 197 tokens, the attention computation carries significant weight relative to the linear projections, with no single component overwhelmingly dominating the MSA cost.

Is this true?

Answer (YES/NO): NO